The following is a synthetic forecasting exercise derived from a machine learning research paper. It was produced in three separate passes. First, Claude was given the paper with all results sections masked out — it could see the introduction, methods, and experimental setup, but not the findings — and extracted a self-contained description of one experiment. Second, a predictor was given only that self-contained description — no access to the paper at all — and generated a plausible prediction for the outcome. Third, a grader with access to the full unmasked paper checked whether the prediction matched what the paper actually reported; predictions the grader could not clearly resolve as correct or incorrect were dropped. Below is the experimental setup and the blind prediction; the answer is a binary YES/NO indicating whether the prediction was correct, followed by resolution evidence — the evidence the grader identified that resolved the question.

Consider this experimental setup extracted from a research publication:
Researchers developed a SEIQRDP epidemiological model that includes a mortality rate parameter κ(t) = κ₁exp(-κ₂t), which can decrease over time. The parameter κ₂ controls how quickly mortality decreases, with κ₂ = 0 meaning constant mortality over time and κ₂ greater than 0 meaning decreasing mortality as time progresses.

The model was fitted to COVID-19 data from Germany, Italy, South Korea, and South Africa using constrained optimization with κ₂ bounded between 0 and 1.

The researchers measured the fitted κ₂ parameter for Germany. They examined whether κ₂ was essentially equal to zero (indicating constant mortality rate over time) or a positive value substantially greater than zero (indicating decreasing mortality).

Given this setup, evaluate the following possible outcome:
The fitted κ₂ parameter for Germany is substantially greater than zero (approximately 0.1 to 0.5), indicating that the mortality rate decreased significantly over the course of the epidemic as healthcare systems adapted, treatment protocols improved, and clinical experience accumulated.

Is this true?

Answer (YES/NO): NO